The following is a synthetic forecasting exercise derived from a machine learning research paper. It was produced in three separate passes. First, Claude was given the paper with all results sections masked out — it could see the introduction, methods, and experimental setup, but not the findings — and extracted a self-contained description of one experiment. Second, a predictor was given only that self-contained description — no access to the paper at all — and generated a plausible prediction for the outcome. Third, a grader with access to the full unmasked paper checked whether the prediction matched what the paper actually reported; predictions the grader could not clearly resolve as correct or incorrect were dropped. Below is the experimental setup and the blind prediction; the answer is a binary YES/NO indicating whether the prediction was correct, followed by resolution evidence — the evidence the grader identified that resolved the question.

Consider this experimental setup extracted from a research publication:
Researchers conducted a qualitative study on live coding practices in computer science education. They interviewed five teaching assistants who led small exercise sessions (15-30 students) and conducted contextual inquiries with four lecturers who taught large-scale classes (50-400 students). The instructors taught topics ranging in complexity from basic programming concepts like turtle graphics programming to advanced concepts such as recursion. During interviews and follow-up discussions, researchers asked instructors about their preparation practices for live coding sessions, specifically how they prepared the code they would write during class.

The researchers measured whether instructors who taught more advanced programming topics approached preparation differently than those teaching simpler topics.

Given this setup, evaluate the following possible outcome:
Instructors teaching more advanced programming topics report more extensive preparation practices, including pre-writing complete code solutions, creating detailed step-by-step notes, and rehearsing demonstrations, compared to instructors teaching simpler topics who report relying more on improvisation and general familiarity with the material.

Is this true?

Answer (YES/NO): YES